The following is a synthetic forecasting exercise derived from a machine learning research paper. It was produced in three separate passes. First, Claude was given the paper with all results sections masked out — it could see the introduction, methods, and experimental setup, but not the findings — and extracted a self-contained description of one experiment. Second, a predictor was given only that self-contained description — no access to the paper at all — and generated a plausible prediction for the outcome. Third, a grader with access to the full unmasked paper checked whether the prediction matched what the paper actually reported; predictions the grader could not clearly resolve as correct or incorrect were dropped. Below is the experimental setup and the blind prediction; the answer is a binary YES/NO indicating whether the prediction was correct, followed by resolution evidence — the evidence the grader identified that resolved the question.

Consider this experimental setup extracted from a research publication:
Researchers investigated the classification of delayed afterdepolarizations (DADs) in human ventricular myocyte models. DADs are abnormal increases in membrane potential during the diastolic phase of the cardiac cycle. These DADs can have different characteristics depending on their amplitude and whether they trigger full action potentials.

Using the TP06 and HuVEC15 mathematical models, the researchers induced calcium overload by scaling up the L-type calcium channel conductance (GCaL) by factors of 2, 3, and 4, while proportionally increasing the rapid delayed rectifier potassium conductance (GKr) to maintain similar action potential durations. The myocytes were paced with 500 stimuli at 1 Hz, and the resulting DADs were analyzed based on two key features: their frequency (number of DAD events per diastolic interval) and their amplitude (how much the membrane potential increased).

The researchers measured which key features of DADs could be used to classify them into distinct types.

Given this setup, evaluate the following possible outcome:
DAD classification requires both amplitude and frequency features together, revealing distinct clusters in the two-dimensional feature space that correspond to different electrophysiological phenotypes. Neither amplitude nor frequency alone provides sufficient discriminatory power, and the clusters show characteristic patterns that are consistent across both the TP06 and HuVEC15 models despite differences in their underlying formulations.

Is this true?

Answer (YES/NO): NO